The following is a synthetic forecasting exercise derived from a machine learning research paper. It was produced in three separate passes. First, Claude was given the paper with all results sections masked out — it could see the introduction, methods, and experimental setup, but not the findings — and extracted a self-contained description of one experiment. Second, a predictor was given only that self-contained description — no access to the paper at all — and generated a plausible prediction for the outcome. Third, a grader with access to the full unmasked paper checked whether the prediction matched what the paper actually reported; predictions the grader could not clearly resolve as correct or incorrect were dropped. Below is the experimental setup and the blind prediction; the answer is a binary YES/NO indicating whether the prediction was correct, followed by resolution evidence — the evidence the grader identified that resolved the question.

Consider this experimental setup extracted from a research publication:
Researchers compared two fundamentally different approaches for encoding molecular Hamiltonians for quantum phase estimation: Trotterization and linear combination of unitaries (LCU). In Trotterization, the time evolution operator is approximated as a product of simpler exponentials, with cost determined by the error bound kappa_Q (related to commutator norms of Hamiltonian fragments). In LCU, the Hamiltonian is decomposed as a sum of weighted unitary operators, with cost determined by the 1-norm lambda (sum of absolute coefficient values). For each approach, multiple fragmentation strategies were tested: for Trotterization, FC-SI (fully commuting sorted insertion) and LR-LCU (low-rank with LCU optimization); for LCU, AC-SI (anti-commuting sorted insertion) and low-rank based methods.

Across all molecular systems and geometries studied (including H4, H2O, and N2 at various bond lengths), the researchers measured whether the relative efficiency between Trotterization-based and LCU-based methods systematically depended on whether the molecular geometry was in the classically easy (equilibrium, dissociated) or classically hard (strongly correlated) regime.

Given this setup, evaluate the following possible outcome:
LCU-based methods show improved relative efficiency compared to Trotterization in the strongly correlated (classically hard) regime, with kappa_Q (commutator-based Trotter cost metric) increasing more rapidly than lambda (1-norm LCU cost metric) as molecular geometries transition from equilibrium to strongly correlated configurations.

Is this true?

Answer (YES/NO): NO